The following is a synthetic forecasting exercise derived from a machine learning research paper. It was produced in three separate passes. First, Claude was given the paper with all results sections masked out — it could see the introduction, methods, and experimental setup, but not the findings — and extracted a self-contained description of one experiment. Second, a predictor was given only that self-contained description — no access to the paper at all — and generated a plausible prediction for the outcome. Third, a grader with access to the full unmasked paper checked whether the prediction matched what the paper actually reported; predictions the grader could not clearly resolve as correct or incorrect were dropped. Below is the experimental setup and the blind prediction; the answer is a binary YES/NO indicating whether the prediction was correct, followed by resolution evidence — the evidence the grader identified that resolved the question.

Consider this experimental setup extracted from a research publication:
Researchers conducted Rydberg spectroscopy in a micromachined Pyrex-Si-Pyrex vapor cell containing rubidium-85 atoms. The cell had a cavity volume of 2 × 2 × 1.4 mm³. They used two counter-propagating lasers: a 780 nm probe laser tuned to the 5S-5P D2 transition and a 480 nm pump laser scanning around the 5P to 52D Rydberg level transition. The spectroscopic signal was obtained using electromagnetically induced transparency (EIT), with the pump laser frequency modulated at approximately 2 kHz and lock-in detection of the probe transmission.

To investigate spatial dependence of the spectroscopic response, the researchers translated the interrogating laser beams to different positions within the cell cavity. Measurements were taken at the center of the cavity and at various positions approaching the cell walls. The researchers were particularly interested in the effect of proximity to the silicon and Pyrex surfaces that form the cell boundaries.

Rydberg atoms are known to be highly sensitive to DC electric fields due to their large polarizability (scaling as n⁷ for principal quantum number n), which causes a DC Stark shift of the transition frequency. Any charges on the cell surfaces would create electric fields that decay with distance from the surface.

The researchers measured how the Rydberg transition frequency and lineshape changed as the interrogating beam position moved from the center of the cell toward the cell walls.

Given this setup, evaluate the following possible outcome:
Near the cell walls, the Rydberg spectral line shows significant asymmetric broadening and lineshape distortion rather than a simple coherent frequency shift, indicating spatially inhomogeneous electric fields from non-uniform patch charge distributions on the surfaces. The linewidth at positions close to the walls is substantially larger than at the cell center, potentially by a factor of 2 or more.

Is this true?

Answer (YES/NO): NO